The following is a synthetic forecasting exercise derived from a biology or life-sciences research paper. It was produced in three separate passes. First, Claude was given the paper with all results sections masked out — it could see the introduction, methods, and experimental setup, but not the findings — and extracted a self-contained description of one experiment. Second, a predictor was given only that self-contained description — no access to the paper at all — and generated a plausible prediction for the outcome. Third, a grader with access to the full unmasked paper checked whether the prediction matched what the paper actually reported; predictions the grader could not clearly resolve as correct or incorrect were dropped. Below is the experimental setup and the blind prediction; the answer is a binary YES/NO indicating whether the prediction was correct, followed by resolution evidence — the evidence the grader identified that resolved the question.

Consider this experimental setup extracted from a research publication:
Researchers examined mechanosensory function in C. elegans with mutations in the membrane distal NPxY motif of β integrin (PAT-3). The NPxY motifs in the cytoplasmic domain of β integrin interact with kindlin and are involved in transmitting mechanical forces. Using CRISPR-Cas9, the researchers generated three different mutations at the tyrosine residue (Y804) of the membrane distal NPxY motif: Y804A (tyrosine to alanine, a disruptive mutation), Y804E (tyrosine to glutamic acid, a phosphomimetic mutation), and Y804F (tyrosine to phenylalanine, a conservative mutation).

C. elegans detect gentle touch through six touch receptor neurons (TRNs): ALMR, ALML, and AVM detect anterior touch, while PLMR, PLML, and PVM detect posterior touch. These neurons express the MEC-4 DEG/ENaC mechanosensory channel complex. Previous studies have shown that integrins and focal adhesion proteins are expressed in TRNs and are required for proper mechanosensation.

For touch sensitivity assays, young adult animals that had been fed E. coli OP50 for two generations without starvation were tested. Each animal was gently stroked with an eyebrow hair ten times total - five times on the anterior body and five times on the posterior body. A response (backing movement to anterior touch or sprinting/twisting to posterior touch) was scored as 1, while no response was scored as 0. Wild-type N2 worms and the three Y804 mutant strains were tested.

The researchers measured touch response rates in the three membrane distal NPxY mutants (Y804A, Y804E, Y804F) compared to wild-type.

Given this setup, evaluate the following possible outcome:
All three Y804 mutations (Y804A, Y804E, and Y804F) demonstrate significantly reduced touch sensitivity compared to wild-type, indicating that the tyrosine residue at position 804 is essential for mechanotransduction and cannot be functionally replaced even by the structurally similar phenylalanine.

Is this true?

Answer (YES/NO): NO